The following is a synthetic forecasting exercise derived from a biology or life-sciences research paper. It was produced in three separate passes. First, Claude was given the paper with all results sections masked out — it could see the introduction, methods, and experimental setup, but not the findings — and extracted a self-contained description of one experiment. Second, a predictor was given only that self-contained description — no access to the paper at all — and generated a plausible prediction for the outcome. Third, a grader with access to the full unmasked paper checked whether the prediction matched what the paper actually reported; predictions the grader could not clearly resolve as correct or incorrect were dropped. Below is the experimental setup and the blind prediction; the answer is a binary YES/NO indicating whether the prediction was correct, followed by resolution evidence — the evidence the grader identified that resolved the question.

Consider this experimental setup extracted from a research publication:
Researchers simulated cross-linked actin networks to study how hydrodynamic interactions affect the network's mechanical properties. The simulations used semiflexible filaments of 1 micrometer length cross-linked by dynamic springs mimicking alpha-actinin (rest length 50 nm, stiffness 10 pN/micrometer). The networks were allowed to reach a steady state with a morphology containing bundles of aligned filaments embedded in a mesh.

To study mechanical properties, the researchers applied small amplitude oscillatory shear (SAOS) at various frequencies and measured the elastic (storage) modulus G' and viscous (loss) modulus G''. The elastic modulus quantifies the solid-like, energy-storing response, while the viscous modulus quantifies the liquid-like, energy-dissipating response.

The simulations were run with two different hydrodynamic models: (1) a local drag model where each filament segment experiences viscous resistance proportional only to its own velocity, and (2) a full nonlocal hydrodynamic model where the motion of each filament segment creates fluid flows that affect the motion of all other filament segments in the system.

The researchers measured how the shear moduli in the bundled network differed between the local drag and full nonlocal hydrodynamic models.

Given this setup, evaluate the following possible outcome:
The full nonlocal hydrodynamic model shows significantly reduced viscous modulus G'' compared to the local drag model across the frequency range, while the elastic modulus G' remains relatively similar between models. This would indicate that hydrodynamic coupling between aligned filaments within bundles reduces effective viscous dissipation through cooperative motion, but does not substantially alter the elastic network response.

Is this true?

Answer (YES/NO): NO